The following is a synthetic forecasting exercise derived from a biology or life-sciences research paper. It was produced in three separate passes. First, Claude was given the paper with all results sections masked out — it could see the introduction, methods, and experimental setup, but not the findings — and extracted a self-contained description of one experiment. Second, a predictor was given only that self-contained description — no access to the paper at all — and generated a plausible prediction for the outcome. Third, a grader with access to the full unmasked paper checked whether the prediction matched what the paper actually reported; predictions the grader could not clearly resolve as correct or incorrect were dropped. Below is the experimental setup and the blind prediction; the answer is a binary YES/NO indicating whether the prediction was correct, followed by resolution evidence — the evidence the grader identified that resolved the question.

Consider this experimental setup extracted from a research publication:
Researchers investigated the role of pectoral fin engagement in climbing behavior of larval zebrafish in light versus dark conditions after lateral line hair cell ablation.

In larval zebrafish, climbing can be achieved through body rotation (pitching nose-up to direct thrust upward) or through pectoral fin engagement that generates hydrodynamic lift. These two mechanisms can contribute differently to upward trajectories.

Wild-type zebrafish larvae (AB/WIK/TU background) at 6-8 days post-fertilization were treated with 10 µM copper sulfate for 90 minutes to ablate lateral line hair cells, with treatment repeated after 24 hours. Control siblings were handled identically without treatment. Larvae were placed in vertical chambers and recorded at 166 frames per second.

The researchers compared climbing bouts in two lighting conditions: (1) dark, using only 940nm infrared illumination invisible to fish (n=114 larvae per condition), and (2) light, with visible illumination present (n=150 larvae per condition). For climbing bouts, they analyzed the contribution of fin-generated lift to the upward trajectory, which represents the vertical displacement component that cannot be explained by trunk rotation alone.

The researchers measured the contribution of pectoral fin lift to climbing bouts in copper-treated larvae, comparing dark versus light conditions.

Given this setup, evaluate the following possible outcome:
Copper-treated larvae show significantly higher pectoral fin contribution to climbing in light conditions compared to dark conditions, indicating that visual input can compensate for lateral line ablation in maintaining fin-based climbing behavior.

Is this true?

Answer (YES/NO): NO